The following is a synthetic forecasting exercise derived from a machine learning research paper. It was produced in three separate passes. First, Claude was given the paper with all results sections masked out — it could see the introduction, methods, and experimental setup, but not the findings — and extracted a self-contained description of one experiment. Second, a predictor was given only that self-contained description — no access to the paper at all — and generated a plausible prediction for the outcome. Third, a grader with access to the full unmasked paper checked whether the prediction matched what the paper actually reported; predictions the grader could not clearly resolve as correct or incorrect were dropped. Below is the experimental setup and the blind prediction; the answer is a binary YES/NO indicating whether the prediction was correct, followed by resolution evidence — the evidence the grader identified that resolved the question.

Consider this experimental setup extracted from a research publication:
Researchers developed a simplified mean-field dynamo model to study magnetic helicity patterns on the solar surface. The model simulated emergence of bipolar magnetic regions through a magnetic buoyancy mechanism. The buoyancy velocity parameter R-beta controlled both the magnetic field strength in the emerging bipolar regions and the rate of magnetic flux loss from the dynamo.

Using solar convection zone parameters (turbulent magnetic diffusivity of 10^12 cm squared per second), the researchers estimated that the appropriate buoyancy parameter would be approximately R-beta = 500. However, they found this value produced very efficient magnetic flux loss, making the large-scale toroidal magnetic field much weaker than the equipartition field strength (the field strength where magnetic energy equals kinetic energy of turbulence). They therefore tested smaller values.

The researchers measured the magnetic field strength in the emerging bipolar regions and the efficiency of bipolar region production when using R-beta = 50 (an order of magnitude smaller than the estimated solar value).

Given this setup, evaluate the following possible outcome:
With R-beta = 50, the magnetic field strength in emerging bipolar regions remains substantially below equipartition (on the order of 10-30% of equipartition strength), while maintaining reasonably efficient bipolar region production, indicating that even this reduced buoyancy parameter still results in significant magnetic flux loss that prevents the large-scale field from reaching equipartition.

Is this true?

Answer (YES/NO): NO